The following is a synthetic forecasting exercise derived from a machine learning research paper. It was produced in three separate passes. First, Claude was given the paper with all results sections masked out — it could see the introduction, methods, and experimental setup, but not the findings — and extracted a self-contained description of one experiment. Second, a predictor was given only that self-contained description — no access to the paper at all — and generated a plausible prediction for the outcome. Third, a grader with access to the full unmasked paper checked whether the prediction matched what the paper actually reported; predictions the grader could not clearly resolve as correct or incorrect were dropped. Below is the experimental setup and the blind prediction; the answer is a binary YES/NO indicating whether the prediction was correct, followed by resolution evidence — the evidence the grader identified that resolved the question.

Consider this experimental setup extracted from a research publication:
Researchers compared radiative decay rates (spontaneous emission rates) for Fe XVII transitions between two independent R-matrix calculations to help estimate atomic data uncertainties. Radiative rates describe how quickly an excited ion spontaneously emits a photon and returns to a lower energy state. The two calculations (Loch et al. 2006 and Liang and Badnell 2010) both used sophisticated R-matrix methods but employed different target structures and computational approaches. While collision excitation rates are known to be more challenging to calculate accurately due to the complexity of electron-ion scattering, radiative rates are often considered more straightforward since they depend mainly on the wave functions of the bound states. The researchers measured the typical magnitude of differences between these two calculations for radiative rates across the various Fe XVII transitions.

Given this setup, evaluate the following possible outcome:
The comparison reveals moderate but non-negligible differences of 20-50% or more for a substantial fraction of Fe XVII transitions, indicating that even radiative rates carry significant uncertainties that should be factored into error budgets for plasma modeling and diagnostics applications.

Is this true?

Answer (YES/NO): NO